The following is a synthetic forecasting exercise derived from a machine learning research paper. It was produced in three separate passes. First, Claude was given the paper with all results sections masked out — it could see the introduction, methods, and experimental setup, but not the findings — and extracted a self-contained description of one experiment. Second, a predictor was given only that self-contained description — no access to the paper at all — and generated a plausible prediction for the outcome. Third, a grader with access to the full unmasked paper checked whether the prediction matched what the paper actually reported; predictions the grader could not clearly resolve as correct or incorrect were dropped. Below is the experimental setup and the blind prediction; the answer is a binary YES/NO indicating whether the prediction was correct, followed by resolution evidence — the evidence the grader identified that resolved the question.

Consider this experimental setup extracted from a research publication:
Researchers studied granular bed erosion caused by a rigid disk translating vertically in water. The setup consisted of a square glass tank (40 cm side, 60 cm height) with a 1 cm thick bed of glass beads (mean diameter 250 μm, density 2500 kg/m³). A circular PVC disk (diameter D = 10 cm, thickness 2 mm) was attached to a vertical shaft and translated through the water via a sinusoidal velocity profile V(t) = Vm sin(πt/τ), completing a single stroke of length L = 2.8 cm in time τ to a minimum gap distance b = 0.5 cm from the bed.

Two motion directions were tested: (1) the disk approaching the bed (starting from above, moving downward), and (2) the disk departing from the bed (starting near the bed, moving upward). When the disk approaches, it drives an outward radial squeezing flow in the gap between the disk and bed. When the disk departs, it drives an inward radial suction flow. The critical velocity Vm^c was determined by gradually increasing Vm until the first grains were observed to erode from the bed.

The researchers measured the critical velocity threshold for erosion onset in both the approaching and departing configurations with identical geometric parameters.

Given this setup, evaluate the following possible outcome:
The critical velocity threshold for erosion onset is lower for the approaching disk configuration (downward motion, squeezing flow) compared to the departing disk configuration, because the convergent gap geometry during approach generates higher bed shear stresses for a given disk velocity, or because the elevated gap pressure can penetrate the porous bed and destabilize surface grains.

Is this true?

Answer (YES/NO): NO